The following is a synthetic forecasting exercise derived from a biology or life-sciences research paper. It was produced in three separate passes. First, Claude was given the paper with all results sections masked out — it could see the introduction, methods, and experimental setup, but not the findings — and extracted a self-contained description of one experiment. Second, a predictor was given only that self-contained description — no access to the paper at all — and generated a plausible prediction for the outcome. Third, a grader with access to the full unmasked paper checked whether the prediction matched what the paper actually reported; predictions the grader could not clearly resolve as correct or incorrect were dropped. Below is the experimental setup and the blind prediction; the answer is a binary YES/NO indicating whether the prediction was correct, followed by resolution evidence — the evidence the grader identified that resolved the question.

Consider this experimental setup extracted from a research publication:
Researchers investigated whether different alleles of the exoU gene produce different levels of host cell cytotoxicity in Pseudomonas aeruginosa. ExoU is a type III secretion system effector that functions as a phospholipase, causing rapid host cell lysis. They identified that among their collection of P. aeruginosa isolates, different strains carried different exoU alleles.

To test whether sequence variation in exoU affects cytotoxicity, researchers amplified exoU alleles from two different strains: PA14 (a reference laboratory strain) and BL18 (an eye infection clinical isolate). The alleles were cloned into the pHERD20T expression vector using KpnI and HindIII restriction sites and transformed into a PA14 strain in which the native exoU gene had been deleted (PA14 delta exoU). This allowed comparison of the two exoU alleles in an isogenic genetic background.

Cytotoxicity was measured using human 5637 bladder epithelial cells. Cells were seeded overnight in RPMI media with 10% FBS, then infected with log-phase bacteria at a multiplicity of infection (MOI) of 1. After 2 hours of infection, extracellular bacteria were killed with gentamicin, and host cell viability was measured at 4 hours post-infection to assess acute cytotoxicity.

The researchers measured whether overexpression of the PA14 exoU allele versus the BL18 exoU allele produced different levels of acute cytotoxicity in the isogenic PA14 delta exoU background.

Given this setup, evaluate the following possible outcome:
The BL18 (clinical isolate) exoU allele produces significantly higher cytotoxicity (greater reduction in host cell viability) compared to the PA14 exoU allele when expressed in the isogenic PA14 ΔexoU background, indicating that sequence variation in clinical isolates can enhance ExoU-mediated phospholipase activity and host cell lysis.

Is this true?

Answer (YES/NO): NO